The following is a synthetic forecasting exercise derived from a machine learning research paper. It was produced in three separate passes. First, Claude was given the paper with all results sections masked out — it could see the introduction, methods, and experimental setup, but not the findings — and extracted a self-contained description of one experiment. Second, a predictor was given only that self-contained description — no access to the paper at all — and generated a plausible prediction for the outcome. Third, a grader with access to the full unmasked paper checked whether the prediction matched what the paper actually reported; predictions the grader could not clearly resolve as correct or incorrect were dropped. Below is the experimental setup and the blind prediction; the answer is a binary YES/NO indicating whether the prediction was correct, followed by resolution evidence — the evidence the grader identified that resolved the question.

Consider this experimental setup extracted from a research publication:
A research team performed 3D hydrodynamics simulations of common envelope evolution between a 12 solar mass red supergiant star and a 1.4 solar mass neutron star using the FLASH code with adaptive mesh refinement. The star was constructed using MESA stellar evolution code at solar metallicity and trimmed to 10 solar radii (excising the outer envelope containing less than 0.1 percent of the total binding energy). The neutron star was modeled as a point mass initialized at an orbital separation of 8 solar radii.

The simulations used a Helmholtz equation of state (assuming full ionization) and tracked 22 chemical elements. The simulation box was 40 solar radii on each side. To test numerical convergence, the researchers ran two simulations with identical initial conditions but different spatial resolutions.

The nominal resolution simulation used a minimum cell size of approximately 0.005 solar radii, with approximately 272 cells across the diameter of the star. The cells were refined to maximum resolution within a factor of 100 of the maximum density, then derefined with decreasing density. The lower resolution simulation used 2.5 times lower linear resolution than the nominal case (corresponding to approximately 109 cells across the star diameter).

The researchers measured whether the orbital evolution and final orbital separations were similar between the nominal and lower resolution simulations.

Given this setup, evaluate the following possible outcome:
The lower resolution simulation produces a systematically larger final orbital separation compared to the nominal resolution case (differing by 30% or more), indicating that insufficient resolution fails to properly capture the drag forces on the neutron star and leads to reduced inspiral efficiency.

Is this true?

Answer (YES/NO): NO